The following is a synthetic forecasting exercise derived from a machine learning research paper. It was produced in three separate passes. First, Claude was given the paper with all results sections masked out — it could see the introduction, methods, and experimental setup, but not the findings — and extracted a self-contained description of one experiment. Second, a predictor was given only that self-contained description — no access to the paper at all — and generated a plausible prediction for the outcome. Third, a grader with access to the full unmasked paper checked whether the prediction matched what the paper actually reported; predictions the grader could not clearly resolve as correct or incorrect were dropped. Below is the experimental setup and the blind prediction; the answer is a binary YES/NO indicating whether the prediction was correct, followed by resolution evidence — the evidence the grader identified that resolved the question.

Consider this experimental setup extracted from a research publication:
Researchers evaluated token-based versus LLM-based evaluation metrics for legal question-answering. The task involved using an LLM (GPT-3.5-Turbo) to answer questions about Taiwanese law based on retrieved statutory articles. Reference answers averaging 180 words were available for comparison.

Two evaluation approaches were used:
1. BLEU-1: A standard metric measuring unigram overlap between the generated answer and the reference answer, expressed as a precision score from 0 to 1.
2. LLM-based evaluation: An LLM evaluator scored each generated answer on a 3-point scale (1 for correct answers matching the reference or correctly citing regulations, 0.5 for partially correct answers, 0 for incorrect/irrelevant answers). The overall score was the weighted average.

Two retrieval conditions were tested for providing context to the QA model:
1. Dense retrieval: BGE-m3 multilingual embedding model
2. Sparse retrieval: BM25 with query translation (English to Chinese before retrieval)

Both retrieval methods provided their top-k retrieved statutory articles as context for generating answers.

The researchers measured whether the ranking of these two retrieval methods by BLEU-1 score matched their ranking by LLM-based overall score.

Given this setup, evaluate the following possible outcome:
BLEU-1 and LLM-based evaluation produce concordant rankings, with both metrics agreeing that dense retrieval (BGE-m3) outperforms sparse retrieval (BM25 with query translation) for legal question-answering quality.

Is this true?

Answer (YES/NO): YES